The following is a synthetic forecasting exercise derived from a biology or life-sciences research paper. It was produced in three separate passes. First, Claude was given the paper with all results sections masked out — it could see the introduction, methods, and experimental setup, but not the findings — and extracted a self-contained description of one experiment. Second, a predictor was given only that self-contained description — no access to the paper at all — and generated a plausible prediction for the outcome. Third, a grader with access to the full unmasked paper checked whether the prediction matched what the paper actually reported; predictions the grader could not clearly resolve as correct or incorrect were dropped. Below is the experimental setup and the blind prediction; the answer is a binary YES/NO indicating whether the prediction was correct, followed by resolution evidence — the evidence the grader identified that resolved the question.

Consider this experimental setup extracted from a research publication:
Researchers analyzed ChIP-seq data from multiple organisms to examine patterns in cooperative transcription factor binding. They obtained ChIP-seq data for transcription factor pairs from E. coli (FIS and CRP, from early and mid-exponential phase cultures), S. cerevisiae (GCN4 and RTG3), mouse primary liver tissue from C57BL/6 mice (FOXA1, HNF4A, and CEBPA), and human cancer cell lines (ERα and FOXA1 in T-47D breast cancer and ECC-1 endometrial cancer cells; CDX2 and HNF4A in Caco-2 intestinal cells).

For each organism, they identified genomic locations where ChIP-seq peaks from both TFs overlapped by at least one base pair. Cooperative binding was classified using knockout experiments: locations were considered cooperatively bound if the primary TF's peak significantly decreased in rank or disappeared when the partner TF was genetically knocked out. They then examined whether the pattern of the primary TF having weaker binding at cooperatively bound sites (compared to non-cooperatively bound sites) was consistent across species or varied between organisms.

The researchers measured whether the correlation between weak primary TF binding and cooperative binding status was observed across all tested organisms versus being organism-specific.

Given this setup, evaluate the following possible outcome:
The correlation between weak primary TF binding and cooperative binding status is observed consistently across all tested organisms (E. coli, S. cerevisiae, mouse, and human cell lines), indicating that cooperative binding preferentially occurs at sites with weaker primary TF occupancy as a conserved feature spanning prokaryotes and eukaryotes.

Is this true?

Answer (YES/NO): YES